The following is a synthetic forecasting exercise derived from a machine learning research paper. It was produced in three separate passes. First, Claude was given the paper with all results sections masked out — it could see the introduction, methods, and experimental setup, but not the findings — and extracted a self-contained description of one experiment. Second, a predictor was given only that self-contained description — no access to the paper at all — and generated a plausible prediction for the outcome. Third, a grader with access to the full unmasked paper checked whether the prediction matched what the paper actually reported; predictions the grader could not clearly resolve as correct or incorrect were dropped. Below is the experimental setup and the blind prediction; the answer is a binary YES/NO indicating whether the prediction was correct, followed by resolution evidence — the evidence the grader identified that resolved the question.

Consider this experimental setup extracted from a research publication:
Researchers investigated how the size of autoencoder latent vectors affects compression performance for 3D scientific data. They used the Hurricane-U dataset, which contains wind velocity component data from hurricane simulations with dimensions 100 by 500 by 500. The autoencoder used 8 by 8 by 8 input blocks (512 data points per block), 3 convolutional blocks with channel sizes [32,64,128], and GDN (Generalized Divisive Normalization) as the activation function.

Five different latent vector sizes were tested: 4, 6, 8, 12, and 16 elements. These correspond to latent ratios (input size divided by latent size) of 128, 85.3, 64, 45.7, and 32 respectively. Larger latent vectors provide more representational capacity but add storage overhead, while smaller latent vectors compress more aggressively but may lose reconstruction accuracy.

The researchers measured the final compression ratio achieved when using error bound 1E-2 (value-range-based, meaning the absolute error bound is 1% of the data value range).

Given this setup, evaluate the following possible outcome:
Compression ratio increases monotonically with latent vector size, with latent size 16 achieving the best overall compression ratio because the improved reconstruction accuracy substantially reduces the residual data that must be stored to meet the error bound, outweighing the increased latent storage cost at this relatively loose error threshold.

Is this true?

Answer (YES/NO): NO